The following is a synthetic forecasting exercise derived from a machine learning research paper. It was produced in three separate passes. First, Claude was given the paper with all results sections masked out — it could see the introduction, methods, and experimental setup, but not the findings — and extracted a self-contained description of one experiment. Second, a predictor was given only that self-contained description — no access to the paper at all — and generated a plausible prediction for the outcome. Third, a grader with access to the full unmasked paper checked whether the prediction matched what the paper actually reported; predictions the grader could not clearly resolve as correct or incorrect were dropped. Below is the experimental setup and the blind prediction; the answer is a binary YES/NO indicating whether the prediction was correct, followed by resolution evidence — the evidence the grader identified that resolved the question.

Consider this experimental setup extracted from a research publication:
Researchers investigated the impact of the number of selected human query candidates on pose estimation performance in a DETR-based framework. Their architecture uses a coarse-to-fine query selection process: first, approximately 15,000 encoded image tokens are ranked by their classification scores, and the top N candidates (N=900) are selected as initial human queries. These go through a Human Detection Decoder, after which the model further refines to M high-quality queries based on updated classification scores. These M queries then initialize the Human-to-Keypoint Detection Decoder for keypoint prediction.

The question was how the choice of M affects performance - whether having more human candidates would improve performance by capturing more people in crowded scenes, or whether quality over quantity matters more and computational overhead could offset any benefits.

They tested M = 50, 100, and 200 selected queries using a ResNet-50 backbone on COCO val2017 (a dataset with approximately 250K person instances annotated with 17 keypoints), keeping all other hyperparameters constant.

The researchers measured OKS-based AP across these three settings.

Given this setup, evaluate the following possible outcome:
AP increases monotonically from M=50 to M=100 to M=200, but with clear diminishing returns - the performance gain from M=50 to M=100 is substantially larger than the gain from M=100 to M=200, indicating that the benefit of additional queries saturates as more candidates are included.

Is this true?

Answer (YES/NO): NO